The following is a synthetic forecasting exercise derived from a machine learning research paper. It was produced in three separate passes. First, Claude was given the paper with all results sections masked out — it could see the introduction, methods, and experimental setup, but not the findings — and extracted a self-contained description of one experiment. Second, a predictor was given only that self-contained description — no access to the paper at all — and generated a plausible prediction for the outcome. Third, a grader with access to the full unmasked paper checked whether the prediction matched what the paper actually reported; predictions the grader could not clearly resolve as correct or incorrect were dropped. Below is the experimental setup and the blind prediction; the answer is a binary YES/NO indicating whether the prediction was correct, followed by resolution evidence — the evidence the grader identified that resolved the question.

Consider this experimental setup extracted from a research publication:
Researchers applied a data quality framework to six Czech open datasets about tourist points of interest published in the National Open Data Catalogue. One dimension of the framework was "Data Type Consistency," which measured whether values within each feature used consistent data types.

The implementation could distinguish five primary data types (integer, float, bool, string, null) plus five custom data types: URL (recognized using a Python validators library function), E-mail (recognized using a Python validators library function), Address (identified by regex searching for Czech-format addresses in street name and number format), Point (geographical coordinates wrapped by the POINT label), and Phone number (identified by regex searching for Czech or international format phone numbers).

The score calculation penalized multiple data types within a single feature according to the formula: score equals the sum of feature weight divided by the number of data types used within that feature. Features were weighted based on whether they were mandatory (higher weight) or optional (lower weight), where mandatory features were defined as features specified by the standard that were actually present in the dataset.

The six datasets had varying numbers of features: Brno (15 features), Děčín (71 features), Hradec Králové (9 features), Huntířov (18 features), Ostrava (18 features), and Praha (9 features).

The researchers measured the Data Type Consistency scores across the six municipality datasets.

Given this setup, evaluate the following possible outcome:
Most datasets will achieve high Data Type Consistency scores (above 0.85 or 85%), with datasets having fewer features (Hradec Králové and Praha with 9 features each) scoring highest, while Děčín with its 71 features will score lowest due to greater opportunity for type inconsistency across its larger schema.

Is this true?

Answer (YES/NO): NO